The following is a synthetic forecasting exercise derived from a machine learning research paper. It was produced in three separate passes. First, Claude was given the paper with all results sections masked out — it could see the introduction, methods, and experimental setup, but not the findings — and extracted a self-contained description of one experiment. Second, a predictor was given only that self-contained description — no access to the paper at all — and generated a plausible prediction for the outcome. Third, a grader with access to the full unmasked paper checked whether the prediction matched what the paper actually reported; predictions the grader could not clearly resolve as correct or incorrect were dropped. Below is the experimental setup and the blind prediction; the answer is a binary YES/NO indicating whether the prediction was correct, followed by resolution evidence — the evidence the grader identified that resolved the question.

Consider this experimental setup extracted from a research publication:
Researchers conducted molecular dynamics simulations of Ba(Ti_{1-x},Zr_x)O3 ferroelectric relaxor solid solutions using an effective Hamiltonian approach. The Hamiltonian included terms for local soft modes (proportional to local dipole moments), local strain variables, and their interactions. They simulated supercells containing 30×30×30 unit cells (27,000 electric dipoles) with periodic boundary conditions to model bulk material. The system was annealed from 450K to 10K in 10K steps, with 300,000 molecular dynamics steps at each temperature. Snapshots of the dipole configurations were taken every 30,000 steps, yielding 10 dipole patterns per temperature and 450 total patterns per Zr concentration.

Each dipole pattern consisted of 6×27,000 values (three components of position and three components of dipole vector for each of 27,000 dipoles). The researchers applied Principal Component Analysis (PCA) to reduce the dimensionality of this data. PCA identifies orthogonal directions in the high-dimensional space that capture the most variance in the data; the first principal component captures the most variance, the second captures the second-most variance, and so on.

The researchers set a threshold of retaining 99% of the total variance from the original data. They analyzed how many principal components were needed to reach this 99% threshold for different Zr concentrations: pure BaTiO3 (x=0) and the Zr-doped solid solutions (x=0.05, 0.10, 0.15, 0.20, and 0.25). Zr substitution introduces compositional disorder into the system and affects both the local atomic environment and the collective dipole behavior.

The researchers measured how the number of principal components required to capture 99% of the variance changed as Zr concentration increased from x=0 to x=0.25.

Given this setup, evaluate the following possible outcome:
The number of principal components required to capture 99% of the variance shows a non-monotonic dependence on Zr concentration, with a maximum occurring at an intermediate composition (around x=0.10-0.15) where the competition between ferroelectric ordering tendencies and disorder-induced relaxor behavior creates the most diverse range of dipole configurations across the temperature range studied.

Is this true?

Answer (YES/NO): NO